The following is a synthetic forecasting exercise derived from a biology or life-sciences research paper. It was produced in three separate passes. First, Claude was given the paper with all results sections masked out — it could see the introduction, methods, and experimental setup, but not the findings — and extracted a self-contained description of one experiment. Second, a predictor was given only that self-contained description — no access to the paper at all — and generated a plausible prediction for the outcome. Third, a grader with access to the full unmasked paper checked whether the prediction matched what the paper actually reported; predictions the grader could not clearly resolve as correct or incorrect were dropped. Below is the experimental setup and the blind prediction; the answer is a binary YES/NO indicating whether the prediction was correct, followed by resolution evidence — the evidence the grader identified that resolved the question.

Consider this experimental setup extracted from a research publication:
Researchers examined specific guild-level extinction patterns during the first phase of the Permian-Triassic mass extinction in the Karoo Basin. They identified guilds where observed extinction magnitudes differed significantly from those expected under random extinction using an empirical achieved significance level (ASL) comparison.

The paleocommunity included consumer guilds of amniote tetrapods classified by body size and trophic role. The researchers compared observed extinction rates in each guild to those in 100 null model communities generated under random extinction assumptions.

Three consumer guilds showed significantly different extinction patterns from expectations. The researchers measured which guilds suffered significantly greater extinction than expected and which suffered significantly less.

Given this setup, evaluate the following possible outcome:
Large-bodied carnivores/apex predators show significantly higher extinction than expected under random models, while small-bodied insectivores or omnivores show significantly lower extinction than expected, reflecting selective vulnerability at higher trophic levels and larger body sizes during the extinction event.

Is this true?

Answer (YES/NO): NO